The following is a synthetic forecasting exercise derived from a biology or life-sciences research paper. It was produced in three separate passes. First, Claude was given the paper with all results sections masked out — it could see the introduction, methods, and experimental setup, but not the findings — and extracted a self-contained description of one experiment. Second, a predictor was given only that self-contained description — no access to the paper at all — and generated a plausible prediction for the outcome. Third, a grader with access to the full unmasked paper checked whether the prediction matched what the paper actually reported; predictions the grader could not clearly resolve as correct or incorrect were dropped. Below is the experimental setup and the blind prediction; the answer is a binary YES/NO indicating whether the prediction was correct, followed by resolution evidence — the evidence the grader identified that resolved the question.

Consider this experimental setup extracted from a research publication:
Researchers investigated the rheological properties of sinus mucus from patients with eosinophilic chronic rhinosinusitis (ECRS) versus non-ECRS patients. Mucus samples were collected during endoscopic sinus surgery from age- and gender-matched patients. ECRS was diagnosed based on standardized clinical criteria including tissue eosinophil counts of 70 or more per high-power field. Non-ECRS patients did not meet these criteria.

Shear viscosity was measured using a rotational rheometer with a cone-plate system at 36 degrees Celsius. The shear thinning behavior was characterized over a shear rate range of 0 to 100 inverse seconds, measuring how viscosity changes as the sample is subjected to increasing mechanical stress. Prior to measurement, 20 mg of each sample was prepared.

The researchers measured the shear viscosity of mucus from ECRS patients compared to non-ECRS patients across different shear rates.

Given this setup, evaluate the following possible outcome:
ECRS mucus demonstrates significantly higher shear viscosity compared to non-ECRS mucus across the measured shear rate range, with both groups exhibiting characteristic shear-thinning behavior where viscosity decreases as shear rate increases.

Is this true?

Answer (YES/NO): YES